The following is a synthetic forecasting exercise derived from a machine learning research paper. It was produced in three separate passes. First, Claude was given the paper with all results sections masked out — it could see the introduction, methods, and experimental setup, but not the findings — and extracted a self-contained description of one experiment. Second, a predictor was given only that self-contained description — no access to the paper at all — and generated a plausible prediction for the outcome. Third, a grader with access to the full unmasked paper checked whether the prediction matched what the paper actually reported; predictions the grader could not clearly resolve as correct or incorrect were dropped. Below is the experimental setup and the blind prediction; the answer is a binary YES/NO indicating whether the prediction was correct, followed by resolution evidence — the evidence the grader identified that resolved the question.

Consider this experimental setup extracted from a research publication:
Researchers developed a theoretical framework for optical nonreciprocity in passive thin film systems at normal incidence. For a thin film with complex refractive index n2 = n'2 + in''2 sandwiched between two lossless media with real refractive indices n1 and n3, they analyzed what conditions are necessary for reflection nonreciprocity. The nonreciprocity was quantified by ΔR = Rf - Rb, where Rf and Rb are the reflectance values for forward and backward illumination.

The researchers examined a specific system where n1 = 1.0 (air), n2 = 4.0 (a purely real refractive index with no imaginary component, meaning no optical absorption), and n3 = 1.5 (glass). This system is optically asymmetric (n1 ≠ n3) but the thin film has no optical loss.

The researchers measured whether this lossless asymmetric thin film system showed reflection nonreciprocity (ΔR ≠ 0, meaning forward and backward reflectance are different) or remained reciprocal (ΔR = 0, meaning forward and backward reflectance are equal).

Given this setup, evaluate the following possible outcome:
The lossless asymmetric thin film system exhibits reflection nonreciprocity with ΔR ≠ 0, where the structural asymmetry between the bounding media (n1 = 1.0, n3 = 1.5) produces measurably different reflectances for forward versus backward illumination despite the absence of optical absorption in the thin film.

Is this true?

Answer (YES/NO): NO